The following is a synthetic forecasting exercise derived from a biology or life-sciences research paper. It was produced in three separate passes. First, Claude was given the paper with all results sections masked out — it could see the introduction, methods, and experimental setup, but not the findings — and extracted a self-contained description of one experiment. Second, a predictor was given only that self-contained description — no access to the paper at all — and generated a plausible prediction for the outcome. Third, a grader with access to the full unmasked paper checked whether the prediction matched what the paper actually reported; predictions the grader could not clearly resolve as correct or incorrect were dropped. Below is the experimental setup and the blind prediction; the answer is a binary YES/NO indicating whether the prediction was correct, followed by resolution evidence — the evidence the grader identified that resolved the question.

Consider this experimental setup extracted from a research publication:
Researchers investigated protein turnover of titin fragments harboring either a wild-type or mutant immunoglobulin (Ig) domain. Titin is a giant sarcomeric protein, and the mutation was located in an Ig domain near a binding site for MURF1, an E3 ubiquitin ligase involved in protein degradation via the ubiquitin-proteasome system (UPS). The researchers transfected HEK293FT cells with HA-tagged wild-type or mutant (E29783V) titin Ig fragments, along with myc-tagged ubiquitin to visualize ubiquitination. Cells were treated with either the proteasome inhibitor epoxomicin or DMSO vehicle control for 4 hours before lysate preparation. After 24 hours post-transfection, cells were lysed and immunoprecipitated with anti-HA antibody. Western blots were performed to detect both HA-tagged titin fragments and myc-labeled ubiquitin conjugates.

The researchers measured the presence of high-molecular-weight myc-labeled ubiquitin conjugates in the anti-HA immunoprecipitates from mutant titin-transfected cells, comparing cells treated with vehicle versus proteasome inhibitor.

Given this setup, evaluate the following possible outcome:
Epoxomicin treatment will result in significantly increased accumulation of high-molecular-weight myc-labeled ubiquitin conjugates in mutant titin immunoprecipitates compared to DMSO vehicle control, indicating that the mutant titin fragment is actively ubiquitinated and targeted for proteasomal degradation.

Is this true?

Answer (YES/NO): YES